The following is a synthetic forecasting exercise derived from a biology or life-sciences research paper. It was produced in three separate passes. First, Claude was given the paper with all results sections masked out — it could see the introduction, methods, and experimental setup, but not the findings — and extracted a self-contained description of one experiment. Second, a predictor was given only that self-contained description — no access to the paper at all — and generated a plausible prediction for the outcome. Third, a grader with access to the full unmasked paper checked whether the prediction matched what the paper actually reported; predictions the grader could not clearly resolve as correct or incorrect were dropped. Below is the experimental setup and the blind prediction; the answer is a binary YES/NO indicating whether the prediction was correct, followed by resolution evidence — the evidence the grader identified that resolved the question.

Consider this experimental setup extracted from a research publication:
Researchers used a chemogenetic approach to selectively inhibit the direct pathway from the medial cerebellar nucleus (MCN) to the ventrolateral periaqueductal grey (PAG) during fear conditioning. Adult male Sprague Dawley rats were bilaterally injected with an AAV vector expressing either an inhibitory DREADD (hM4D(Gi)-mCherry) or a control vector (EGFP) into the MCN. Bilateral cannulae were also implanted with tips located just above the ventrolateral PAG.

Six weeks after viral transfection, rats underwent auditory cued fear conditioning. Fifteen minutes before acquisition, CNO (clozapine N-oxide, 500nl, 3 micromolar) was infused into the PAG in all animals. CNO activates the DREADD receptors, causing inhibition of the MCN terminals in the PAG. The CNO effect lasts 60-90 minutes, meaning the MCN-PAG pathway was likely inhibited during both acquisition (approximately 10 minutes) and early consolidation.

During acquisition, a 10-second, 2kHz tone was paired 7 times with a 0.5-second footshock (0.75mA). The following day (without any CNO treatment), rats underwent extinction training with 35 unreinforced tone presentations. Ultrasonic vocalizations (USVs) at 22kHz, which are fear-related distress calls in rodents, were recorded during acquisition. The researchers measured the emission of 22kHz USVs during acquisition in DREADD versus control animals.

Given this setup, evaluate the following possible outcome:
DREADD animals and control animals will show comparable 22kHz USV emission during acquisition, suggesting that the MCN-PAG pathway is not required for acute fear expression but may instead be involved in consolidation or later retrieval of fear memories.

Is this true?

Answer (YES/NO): NO